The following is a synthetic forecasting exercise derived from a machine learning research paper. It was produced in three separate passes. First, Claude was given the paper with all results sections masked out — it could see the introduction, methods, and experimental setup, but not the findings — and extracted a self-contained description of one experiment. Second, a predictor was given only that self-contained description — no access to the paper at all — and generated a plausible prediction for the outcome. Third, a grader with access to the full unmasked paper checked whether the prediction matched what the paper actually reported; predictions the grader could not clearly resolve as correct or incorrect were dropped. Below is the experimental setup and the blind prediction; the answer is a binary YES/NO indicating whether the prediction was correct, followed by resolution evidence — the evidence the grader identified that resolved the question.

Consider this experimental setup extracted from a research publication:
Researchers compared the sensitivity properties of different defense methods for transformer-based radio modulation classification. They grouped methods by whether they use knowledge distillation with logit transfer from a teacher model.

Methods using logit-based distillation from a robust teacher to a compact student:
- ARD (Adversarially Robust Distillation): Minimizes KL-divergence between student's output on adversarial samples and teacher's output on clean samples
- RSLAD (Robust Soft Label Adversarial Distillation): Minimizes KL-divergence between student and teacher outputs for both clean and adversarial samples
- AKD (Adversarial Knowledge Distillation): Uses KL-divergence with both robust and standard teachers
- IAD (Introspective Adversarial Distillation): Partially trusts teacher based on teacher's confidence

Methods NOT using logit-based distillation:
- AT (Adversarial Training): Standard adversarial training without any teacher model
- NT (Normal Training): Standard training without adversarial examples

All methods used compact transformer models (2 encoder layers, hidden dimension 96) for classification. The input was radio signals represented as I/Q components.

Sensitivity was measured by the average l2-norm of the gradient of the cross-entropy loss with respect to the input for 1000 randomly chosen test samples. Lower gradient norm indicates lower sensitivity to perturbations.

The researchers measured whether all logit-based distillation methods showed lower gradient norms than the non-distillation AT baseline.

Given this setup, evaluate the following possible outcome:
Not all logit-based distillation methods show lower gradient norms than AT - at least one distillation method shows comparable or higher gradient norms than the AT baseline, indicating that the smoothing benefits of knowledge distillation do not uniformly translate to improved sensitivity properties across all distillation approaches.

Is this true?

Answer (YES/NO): YES